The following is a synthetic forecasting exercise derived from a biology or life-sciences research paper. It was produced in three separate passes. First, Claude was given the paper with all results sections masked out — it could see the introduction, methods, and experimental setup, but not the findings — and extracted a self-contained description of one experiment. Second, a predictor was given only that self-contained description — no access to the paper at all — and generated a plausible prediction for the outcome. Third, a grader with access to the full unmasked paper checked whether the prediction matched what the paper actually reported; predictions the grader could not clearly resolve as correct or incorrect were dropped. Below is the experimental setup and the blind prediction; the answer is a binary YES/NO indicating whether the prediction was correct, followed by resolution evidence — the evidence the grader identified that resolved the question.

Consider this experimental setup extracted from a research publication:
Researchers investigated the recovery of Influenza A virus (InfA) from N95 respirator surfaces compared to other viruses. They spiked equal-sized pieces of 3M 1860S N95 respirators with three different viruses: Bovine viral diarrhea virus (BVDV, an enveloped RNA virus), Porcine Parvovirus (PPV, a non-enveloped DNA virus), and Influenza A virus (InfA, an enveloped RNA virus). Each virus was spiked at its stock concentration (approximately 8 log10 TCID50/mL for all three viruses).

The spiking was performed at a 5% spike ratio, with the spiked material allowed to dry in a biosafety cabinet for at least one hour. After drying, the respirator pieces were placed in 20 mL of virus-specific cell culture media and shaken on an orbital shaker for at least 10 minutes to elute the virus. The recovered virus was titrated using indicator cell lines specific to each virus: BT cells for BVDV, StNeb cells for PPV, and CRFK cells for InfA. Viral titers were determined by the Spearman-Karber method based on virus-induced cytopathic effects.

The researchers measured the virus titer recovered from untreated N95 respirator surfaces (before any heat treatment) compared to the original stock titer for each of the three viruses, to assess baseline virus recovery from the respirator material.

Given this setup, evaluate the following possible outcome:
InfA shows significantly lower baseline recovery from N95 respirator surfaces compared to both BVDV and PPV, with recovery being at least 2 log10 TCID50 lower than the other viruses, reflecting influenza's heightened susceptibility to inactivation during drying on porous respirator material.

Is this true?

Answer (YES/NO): NO